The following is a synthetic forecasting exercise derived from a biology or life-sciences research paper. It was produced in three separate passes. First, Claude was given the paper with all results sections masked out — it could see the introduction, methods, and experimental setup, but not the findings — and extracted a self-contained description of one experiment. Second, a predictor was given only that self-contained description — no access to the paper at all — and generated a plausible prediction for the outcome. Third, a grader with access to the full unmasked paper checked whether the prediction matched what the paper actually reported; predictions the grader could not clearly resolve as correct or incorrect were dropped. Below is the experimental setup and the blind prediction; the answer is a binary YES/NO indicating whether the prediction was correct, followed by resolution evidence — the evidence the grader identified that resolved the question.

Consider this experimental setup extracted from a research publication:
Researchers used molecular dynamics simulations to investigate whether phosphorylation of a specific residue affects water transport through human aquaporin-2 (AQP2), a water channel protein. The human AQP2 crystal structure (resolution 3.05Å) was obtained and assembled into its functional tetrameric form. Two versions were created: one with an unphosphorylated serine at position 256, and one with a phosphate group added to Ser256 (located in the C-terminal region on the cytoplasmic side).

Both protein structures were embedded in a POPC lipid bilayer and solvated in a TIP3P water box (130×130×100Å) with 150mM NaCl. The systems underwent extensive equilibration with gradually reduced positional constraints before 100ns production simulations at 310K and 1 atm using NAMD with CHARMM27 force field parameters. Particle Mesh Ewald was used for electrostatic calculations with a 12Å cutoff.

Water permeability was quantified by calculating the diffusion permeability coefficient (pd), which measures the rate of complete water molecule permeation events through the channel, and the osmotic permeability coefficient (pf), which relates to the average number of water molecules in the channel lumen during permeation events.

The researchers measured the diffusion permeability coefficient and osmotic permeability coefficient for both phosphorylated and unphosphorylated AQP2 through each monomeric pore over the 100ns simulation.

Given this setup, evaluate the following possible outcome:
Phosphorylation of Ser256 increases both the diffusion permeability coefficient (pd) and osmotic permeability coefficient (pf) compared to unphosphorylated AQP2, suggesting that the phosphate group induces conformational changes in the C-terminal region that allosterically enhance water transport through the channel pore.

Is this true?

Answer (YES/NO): NO